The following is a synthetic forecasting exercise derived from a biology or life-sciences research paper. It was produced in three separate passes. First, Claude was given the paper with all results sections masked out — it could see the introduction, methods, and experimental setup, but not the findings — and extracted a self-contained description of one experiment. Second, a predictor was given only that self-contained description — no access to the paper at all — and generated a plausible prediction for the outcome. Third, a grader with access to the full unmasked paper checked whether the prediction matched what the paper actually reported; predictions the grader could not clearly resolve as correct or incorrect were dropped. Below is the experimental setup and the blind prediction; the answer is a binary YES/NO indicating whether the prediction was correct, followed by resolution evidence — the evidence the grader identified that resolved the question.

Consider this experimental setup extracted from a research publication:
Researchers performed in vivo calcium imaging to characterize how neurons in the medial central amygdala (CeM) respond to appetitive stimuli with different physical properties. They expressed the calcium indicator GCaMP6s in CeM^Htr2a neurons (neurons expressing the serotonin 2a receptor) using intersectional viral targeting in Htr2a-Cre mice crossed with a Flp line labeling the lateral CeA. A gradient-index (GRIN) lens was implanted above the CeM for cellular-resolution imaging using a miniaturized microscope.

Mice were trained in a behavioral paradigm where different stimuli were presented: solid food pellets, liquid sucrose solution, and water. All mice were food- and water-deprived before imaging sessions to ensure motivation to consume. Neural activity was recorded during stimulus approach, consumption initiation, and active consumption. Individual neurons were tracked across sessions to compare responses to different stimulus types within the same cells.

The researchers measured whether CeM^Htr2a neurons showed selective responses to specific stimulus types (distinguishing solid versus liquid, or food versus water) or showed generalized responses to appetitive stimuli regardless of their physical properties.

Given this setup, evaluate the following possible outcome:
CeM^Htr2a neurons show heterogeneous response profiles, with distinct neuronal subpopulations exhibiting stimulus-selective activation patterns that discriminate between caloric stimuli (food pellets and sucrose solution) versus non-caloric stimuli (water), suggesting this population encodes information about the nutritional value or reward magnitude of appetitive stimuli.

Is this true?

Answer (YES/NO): NO